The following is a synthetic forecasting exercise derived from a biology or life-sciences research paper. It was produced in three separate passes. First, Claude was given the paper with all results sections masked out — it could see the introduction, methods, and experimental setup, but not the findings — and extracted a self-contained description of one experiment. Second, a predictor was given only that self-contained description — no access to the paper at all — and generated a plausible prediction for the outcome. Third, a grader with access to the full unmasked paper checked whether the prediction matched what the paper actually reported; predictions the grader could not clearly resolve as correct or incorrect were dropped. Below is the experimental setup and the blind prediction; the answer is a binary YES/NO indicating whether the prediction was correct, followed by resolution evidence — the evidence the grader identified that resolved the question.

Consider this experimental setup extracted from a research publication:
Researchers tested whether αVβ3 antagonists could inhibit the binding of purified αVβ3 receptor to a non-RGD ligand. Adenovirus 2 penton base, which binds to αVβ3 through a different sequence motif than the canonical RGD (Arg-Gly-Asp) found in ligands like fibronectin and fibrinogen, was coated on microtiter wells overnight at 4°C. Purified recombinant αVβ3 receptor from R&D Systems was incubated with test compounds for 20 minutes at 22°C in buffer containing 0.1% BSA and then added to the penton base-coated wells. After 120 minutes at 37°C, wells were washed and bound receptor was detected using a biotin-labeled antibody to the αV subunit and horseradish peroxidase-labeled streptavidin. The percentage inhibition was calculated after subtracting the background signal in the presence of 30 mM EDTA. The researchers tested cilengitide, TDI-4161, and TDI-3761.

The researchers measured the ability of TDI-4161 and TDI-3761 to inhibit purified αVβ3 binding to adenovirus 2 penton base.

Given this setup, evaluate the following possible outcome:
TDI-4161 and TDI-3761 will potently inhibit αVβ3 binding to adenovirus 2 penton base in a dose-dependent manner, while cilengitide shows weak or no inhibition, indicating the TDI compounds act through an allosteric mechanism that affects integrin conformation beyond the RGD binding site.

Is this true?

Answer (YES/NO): NO